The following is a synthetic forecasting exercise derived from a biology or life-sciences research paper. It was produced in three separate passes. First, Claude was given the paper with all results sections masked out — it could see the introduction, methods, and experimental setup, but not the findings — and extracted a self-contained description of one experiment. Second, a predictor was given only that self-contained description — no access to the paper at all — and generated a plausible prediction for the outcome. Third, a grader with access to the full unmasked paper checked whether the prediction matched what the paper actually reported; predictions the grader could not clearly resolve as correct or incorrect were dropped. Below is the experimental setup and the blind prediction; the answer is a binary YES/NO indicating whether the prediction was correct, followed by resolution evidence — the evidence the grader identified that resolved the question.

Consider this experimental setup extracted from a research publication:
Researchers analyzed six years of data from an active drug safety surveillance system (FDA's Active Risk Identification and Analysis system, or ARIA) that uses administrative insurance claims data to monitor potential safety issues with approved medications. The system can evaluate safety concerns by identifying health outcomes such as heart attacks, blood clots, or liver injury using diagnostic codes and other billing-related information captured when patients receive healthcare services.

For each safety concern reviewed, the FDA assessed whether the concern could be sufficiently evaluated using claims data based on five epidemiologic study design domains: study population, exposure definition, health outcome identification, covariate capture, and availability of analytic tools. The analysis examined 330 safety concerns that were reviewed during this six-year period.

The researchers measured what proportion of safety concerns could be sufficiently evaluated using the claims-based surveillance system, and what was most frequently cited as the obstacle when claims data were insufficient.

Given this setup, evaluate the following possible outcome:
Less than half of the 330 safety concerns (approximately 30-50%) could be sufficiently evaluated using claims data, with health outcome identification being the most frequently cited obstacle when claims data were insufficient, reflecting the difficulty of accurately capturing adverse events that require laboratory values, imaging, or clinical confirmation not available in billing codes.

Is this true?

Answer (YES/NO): YES